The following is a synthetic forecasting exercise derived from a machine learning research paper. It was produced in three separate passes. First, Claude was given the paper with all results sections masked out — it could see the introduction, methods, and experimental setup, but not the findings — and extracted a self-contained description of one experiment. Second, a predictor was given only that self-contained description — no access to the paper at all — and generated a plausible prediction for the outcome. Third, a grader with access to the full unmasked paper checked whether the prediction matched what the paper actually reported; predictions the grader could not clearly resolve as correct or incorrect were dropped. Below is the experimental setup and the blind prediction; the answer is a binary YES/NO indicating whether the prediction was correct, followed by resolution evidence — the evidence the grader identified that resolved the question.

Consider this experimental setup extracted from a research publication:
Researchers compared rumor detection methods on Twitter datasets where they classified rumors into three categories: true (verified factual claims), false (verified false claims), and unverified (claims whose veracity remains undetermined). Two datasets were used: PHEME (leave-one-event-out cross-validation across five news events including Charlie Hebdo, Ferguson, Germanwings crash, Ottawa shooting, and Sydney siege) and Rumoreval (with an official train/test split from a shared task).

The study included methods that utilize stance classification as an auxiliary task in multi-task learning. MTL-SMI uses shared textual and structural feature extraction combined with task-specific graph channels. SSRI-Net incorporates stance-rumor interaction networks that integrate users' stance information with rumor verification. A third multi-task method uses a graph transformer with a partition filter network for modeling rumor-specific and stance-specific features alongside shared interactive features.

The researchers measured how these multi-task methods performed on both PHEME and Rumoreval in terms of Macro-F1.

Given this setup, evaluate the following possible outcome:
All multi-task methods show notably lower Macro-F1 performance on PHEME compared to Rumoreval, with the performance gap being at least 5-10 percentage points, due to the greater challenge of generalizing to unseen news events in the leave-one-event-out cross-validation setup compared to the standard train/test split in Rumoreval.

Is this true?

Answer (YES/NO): YES